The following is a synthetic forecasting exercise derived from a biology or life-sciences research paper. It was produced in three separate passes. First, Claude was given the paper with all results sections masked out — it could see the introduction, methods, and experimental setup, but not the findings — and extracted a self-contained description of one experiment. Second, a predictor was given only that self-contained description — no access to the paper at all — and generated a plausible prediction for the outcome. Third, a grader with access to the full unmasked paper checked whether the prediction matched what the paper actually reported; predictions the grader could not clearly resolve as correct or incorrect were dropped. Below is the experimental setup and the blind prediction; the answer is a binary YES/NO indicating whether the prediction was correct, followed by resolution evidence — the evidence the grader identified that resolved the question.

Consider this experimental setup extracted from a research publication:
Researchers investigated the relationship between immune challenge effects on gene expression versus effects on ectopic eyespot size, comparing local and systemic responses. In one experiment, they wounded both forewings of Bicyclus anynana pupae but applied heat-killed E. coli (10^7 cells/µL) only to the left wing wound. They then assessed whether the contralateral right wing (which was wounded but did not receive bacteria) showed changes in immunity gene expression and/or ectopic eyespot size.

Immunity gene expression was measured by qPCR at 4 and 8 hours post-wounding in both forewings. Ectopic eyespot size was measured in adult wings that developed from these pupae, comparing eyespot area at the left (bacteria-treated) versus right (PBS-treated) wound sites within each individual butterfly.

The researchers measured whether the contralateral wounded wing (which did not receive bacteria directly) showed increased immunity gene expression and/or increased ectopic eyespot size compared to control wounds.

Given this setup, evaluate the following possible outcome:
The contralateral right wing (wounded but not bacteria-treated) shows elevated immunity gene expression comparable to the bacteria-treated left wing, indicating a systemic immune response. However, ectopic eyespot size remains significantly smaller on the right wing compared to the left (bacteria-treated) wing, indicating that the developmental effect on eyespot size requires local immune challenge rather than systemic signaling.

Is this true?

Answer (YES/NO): NO